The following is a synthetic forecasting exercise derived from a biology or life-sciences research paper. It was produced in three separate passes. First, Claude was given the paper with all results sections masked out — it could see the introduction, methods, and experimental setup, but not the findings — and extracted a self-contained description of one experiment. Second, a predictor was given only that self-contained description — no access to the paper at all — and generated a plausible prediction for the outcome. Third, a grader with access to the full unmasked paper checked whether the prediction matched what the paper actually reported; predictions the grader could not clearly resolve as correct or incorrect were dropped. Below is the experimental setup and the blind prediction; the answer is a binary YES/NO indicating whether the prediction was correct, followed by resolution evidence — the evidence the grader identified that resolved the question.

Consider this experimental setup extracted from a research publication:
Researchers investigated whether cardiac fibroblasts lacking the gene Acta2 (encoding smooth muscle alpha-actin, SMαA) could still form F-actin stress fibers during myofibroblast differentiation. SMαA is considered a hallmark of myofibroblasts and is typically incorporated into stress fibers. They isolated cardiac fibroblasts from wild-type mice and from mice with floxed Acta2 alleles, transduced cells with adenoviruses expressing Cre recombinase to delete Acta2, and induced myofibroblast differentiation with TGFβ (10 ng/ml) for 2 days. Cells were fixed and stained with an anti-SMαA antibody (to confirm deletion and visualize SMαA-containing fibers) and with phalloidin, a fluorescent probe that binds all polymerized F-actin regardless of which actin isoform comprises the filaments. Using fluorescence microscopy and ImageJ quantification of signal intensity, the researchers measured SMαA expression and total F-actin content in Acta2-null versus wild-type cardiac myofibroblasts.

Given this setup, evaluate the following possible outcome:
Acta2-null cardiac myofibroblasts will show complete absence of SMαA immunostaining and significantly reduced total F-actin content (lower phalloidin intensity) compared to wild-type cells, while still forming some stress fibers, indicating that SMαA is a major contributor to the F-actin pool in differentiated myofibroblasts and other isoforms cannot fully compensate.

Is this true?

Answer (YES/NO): NO